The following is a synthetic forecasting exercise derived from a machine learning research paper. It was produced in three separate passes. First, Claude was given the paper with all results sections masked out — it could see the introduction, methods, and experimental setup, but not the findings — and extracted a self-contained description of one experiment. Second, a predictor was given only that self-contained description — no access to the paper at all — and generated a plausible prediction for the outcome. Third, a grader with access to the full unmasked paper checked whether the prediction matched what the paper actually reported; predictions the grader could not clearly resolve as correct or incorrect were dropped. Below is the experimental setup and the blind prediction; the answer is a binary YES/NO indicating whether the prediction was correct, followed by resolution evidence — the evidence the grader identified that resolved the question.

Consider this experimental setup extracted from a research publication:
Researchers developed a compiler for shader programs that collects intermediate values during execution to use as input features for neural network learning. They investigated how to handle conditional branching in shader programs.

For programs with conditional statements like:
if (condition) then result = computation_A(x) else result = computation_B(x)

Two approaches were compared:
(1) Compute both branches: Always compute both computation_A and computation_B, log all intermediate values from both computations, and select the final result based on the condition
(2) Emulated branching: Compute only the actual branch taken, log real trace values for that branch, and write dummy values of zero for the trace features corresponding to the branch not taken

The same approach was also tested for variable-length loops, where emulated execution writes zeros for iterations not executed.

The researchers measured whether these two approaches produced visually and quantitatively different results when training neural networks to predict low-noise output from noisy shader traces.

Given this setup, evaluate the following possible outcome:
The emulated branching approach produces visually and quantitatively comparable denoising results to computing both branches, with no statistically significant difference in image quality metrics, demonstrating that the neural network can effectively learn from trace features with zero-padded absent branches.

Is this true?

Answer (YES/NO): YES